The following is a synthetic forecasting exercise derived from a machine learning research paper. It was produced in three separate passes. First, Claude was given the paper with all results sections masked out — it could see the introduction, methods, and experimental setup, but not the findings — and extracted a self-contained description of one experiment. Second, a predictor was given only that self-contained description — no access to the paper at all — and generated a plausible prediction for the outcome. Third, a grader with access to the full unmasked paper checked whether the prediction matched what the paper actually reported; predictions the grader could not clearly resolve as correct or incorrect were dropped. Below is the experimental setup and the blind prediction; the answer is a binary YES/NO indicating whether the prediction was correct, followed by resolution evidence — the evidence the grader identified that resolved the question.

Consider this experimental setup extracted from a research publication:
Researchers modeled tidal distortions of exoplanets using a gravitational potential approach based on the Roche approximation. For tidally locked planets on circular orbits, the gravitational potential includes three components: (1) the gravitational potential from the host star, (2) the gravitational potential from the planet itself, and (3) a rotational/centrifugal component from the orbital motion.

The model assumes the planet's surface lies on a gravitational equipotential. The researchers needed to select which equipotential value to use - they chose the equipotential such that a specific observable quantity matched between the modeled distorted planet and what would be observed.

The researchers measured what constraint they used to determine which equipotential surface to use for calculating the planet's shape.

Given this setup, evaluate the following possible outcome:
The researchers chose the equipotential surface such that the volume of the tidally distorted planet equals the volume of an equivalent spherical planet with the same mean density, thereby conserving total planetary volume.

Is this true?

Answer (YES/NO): NO